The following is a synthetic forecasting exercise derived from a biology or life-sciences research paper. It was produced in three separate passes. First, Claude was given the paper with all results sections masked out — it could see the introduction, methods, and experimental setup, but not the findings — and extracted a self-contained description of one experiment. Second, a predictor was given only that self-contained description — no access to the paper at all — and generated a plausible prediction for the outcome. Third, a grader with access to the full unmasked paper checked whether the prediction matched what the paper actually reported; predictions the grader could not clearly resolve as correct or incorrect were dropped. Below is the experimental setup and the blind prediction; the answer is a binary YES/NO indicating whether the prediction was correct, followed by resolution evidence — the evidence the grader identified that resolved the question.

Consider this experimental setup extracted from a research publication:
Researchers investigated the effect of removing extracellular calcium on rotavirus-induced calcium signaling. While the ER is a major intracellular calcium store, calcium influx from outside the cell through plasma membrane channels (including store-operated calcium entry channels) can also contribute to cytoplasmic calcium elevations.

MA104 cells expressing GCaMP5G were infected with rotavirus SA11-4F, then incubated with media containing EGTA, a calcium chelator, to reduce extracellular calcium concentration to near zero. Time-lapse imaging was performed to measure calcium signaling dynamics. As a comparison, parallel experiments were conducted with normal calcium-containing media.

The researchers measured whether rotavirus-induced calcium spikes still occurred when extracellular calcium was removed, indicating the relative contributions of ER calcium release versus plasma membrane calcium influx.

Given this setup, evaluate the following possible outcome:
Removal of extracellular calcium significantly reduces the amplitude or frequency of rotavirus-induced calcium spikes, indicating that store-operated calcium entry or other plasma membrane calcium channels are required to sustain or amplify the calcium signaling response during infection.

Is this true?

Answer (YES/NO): YES